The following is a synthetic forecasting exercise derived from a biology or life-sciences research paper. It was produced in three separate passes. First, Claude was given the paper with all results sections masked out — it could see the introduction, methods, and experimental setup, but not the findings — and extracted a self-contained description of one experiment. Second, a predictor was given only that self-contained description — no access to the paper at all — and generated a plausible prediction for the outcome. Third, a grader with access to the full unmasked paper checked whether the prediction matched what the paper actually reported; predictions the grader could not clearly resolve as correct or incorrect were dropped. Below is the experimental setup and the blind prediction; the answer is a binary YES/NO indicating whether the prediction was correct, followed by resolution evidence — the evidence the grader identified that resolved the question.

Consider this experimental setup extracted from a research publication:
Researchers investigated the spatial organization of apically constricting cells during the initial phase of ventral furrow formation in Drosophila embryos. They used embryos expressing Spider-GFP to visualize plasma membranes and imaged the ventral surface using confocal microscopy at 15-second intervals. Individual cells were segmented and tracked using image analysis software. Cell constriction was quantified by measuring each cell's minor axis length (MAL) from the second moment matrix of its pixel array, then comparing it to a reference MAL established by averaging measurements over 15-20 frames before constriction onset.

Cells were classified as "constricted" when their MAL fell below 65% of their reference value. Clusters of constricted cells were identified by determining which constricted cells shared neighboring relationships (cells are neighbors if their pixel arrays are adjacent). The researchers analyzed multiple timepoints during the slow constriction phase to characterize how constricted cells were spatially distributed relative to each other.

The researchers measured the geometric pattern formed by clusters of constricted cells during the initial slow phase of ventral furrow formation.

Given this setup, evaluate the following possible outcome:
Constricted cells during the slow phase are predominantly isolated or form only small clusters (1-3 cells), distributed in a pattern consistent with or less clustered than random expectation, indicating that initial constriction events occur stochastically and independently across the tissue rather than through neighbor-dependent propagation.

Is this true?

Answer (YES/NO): NO